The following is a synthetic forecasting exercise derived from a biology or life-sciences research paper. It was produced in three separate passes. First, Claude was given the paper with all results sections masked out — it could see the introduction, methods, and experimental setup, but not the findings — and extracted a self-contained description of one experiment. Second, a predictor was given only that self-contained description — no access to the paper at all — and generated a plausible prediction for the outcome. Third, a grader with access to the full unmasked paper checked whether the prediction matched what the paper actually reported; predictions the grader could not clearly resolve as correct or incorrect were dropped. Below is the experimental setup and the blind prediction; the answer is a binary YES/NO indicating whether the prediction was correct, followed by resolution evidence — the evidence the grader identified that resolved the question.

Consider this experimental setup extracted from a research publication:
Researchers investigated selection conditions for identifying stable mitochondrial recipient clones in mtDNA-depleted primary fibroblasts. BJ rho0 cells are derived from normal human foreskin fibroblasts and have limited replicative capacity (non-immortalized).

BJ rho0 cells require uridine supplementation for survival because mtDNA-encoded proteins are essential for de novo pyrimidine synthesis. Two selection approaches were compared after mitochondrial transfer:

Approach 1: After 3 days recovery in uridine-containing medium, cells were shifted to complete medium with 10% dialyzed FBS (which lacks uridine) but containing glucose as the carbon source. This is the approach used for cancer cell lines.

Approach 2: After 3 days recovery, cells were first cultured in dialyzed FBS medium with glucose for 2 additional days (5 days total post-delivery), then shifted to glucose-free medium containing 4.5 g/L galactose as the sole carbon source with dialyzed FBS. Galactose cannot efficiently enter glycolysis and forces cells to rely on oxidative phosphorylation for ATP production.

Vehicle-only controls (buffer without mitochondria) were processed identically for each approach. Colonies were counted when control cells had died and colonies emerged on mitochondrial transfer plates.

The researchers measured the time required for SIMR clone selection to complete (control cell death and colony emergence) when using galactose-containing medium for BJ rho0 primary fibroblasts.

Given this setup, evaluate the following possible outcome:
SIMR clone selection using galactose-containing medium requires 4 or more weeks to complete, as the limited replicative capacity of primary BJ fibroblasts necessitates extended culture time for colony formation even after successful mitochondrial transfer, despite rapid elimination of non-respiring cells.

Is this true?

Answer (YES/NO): NO